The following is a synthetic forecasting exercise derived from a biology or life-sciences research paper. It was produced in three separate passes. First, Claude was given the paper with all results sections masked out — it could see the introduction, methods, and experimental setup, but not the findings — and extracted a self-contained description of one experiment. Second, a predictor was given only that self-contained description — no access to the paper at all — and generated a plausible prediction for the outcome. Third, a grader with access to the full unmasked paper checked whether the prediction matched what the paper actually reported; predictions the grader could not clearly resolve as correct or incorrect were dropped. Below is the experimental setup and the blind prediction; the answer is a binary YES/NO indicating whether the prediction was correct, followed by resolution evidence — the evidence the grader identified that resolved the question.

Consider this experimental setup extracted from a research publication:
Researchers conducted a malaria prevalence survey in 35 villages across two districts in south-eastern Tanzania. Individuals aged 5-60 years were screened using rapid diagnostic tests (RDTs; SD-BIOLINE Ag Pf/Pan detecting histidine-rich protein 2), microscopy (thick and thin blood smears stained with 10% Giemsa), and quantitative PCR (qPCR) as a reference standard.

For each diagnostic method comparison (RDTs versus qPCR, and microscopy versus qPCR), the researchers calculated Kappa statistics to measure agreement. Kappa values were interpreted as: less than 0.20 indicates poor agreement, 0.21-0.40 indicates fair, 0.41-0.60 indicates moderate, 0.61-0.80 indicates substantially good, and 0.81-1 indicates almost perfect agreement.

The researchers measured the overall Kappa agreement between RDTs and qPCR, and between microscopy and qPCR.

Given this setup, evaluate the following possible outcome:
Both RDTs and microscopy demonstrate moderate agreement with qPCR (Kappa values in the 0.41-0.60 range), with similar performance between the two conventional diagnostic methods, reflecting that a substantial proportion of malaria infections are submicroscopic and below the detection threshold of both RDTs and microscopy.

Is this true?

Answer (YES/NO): NO